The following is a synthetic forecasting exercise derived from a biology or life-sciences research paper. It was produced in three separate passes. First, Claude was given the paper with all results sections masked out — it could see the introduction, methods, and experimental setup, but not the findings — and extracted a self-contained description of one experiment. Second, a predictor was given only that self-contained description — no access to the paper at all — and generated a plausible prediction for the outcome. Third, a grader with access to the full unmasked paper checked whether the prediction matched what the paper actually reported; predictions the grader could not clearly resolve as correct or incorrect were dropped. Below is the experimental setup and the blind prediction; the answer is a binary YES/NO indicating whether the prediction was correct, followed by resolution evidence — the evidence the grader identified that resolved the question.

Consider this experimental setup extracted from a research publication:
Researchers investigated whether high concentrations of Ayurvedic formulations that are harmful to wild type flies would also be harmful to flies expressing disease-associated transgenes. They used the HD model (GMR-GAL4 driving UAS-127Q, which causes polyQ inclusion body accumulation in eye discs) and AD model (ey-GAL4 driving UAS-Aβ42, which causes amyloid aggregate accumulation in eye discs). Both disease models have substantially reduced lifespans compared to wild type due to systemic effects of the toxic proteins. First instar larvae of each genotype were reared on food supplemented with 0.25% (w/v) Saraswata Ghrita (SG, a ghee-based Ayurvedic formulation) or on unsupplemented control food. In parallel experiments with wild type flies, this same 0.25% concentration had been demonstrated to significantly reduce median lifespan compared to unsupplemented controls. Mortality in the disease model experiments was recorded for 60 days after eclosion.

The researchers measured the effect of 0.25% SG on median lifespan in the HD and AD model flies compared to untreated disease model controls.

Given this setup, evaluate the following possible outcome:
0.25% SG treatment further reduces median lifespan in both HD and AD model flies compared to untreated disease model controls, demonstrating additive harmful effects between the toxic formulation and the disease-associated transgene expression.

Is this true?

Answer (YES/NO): NO